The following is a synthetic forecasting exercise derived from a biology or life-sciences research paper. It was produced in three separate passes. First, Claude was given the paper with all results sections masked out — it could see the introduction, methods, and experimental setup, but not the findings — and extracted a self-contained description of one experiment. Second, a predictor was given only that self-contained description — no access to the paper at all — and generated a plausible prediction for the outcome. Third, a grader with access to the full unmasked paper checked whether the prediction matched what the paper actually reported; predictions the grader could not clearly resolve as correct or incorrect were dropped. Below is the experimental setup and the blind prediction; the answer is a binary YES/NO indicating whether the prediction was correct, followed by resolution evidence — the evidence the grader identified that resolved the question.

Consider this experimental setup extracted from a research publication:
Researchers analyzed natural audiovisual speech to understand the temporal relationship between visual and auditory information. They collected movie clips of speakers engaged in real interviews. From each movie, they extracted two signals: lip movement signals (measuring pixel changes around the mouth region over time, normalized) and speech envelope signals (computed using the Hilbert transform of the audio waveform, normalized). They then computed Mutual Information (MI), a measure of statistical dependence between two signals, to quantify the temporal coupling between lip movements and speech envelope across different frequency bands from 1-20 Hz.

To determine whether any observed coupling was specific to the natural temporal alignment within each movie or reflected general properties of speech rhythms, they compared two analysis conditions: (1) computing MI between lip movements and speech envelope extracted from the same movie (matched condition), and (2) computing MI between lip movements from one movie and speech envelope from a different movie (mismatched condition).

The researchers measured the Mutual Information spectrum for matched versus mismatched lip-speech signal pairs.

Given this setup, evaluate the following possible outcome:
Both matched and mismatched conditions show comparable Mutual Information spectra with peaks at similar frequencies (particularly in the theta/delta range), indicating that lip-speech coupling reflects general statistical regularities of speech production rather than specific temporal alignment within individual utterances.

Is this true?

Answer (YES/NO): NO